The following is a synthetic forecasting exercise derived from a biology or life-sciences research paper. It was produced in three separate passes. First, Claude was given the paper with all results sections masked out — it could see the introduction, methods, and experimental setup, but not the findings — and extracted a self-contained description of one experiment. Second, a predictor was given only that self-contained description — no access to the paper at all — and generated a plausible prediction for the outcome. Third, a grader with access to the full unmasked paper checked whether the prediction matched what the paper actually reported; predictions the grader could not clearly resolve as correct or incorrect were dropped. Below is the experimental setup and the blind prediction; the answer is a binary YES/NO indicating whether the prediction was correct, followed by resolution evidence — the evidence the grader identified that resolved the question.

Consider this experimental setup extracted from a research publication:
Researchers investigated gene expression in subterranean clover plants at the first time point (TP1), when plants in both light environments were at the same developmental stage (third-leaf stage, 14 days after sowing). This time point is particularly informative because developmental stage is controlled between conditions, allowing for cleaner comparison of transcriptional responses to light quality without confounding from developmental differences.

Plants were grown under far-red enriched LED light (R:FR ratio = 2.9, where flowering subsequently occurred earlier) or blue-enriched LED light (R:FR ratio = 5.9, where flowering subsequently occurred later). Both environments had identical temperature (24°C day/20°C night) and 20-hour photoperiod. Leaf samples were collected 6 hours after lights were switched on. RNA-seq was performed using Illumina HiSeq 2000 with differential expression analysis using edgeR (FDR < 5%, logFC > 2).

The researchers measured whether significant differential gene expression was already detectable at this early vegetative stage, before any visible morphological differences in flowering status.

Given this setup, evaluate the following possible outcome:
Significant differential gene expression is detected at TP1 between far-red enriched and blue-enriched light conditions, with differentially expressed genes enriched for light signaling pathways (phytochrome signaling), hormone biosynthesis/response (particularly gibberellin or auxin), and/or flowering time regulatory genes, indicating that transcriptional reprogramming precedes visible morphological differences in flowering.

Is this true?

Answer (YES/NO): YES